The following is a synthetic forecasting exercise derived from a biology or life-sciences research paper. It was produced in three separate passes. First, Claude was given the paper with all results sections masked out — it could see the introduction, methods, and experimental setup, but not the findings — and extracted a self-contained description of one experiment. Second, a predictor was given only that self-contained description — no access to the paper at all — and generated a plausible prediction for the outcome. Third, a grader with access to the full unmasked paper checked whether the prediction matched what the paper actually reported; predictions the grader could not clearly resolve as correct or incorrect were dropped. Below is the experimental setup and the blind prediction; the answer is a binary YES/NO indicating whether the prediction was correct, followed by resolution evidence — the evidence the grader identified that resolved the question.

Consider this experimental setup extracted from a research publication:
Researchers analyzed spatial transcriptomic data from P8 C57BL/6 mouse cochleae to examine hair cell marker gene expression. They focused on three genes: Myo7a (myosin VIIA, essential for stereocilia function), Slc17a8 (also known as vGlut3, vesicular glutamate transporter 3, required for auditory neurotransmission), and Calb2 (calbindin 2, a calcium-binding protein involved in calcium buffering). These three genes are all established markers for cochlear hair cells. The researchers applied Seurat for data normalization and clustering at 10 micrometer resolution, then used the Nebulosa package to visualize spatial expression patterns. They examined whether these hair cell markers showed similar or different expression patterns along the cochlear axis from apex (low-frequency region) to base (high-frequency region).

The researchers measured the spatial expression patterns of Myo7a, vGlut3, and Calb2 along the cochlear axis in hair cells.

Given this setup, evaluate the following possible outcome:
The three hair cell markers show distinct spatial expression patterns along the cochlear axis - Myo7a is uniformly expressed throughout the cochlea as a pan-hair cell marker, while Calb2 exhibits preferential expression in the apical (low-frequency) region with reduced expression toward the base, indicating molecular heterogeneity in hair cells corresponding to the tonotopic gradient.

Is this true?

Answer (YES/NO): NO